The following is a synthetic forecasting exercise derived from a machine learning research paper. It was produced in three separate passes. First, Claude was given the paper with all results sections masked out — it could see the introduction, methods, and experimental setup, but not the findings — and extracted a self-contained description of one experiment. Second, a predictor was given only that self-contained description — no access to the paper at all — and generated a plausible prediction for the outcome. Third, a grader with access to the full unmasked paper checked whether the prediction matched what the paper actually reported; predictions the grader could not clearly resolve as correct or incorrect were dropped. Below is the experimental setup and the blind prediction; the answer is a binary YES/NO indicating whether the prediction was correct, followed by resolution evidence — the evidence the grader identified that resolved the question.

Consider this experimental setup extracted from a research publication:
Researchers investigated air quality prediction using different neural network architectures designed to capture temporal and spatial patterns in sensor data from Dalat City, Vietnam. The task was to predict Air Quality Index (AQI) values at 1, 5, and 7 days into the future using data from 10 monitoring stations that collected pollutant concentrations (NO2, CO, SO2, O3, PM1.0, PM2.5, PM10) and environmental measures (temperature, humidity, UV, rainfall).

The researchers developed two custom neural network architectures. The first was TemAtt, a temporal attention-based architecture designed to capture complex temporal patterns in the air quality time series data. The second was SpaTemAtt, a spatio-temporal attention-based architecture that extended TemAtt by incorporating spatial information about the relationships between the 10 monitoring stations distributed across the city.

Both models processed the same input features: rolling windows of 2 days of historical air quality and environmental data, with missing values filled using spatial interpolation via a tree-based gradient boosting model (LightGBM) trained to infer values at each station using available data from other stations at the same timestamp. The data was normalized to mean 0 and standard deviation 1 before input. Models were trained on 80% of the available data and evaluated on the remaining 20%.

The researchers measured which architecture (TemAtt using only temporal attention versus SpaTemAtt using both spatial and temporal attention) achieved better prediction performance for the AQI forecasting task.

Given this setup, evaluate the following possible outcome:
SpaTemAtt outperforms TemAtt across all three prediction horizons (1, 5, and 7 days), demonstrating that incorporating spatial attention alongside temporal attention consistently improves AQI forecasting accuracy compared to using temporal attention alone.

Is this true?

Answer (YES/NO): NO